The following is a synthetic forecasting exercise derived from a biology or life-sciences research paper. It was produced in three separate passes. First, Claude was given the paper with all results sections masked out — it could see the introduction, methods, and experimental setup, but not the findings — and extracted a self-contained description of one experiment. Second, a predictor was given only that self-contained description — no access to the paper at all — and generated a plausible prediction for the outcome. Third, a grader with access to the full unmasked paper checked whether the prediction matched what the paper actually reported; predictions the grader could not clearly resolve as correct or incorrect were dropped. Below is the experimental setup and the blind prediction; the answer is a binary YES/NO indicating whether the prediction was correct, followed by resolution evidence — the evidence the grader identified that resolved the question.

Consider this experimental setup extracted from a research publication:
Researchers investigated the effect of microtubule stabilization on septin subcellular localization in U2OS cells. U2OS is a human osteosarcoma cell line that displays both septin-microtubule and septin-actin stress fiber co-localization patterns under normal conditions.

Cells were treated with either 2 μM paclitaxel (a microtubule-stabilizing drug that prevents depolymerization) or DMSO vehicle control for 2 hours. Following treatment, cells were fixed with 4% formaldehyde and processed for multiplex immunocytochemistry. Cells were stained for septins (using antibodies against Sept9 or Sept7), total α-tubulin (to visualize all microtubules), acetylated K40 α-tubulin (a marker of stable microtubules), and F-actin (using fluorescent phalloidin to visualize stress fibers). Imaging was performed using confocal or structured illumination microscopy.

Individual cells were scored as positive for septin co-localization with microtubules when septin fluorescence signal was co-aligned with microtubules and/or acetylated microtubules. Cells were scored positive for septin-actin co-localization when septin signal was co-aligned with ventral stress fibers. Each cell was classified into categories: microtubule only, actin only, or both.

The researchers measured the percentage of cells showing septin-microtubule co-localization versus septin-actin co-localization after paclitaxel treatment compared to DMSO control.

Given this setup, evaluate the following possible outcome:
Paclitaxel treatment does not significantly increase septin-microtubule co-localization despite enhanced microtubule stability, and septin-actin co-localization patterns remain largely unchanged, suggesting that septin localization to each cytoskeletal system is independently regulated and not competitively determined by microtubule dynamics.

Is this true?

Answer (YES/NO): NO